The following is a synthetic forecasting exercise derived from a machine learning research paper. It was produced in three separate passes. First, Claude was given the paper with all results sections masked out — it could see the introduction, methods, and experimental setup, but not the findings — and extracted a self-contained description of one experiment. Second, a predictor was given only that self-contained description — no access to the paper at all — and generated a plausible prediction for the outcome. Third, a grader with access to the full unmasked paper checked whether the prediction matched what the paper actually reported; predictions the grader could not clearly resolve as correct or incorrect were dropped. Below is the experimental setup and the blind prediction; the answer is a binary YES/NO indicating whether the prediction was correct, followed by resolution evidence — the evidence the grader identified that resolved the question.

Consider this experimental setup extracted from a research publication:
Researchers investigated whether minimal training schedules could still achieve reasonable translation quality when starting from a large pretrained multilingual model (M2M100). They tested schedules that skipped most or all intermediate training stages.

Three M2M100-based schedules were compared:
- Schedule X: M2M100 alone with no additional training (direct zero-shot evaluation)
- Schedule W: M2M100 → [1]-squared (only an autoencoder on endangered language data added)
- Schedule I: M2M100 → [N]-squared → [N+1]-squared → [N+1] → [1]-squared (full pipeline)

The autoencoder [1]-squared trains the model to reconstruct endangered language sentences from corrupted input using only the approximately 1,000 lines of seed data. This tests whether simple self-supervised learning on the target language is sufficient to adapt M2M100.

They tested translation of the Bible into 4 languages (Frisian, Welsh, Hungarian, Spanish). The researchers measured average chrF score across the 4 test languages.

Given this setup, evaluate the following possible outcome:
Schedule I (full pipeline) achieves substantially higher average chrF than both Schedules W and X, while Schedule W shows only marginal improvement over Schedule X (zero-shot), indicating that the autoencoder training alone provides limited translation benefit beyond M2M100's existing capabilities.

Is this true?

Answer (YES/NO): YES